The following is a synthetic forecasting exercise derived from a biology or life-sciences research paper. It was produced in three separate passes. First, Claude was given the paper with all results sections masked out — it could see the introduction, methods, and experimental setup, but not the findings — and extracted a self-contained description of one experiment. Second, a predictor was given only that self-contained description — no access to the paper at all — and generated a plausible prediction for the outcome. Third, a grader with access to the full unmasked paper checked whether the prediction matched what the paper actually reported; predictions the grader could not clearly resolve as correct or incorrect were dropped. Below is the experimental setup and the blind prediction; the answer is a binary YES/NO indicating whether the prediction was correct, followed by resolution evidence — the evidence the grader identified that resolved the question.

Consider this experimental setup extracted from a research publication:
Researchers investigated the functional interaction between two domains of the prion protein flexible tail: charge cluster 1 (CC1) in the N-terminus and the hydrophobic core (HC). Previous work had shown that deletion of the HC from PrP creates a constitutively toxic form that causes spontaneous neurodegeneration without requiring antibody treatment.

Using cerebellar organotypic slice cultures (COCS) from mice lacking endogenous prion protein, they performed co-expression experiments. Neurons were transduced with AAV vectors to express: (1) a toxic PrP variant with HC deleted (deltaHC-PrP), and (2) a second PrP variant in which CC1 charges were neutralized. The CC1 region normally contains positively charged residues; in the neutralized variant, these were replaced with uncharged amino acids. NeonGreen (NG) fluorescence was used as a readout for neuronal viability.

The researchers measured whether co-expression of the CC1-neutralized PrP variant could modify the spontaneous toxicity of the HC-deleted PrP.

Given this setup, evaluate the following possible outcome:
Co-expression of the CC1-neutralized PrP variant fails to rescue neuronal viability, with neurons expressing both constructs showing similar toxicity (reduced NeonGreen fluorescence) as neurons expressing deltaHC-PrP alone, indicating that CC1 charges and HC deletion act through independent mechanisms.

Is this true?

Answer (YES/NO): NO